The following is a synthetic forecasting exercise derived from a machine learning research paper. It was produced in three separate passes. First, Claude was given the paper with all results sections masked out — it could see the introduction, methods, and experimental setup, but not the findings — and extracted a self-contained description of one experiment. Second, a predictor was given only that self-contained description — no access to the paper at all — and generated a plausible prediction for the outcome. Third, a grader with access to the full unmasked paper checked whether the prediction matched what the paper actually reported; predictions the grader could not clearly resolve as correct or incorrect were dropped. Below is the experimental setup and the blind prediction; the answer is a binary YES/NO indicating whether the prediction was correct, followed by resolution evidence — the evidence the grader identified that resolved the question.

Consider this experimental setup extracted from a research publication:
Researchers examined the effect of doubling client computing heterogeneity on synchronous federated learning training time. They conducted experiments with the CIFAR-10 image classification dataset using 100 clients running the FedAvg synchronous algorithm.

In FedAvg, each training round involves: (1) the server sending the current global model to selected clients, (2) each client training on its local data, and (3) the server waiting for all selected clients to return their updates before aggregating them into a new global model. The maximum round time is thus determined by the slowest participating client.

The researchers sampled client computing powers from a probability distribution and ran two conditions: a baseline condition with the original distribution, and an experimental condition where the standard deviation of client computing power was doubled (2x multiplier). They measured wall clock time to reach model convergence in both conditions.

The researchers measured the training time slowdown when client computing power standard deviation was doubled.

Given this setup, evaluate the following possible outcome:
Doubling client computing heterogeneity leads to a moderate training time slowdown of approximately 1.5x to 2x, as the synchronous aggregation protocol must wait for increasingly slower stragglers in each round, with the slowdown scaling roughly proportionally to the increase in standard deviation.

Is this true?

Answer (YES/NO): NO